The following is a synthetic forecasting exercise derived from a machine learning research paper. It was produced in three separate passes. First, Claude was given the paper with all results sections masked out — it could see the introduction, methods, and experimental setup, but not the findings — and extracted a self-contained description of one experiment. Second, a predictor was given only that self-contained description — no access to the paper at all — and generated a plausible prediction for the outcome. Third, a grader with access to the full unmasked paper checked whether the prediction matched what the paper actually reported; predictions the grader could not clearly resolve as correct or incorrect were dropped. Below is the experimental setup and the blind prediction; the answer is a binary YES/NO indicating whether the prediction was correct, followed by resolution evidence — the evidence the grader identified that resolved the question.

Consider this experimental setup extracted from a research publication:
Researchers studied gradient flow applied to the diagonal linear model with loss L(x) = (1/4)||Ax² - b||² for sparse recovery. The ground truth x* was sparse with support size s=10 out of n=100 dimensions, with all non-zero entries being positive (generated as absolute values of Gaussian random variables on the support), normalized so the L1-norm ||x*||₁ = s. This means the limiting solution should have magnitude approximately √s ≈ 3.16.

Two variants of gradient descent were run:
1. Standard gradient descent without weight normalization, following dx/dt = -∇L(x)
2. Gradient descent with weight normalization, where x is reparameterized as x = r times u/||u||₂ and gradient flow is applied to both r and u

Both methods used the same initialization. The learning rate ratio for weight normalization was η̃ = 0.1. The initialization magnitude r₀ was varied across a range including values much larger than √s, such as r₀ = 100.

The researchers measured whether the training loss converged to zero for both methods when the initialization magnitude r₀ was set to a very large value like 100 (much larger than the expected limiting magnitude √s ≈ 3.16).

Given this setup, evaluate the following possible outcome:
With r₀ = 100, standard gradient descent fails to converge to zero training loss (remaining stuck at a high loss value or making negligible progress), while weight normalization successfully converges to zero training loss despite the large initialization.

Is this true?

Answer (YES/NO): NO